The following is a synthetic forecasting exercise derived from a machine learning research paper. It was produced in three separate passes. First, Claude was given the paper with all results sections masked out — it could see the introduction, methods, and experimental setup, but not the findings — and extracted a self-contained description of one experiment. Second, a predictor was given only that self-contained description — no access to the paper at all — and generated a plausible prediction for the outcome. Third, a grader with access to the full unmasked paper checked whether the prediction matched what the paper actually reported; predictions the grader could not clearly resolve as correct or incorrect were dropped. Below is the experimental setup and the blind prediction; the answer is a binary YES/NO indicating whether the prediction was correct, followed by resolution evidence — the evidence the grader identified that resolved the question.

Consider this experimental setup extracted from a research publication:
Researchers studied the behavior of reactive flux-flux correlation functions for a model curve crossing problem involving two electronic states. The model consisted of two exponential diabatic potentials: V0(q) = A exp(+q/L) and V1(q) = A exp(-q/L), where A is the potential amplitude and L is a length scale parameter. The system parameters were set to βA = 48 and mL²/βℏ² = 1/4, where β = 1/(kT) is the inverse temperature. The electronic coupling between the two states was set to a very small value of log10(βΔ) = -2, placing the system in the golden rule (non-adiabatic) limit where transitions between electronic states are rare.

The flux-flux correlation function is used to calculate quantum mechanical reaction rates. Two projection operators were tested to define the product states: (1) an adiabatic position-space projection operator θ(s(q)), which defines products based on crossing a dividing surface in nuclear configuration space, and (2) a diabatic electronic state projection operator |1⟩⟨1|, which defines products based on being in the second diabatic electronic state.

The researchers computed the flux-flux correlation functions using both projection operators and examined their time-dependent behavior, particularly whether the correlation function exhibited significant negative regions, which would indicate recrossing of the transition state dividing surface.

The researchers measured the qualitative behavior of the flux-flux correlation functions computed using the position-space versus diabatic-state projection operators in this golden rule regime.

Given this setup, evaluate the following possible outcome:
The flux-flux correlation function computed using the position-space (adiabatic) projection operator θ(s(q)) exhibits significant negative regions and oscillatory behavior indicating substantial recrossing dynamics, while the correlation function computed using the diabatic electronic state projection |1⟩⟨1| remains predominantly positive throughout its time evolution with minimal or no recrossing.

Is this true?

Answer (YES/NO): YES